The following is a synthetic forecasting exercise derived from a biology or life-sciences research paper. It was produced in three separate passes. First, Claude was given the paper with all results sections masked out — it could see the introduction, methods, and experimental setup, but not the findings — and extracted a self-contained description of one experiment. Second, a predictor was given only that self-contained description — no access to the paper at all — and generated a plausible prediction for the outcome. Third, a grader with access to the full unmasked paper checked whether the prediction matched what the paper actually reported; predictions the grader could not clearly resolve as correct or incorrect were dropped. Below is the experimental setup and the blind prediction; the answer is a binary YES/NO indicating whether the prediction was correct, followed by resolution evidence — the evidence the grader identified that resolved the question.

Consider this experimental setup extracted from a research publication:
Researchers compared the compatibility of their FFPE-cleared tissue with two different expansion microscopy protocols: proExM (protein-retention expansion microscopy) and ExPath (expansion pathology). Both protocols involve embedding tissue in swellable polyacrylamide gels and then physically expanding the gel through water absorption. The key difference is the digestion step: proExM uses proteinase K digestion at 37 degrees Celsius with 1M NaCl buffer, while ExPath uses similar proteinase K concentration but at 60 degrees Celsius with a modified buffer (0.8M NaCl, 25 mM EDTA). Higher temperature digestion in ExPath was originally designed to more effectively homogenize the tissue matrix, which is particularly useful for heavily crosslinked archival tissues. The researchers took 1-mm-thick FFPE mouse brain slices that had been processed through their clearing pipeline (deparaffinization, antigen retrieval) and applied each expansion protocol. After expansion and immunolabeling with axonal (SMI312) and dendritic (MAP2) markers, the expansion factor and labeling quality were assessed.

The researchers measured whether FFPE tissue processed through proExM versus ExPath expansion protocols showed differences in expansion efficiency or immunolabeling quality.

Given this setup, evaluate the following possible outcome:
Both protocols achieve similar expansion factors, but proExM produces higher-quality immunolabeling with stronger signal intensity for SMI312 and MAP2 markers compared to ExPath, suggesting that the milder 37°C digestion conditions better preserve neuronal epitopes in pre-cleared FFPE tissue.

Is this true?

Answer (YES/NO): NO